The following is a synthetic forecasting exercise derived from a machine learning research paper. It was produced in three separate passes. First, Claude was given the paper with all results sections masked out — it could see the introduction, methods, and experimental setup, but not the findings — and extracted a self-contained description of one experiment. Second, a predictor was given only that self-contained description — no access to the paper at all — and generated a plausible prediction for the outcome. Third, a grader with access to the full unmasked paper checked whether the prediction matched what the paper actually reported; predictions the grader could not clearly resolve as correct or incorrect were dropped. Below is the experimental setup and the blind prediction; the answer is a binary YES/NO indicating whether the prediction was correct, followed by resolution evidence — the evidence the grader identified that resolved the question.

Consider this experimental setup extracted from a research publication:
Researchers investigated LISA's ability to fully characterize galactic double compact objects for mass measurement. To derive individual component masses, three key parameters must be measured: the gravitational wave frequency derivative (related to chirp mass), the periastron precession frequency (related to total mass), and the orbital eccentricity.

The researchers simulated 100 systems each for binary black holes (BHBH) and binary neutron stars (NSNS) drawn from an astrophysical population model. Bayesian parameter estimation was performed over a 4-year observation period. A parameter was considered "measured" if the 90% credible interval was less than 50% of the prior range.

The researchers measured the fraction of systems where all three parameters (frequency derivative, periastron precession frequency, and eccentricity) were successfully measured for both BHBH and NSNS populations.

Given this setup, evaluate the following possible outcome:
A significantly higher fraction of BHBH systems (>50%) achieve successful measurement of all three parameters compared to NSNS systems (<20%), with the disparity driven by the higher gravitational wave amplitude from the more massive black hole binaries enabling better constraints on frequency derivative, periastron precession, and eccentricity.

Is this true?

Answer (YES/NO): NO